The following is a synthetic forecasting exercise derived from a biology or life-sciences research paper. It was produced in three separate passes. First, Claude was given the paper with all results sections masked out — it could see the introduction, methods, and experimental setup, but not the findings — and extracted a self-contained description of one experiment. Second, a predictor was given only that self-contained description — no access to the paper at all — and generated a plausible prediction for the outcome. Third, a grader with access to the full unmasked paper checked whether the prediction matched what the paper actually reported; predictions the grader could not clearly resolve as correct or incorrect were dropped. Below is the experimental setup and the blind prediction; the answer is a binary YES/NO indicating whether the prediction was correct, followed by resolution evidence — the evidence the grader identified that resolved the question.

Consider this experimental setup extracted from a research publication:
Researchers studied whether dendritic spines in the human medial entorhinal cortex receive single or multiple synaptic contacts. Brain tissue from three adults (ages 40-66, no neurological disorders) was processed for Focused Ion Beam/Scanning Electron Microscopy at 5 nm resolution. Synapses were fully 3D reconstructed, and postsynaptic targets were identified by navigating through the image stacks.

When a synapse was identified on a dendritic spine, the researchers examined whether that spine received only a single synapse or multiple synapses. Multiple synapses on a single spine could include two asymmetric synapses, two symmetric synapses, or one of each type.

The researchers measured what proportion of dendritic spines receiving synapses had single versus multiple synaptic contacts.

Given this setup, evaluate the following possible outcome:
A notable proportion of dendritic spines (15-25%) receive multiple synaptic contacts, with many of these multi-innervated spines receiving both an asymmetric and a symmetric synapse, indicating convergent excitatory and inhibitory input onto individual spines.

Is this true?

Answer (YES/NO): NO